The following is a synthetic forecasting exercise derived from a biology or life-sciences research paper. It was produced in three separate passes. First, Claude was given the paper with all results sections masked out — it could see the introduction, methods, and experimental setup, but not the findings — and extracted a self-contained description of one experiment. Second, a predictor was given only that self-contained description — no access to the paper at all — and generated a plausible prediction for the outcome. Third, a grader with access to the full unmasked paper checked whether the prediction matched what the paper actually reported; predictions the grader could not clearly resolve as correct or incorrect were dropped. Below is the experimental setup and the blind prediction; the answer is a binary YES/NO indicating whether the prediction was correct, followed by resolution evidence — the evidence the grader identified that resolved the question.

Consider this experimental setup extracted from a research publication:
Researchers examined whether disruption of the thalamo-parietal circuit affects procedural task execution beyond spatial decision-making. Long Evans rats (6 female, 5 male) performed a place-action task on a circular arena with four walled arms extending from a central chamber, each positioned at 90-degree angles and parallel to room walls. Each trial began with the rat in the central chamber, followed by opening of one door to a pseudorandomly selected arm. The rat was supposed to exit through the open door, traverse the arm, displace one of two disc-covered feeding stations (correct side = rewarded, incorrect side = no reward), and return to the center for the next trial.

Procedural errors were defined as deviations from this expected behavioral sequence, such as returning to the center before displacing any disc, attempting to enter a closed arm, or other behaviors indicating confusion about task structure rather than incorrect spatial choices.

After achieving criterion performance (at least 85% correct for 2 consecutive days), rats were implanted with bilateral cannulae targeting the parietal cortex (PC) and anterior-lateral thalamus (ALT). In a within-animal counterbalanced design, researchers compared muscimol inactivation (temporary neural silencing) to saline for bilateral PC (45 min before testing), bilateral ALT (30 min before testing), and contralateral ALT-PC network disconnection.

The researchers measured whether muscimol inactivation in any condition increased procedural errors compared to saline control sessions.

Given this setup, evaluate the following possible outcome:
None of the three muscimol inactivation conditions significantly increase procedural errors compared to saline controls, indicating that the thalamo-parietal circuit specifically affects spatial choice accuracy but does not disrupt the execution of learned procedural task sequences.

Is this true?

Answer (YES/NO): NO